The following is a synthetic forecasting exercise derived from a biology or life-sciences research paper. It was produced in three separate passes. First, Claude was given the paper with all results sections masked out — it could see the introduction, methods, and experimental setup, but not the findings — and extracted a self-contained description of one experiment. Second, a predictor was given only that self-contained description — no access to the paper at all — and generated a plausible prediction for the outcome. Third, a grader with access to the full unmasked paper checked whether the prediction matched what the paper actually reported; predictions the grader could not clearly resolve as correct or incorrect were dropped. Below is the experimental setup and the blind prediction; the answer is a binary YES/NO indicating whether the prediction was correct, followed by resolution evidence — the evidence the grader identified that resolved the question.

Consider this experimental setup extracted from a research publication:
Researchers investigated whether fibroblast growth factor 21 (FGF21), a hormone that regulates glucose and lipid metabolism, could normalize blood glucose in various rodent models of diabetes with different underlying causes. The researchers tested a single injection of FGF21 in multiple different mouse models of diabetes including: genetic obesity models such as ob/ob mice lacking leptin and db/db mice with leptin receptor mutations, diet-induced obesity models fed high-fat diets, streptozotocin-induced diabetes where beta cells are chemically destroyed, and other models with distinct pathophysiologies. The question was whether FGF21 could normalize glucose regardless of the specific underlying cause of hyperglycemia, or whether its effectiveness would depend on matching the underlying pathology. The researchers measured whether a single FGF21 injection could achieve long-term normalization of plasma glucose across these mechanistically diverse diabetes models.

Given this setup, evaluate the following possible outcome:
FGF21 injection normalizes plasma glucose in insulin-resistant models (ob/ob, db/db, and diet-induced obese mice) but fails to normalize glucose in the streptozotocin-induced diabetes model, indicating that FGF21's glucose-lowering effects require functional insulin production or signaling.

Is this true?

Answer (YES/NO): NO